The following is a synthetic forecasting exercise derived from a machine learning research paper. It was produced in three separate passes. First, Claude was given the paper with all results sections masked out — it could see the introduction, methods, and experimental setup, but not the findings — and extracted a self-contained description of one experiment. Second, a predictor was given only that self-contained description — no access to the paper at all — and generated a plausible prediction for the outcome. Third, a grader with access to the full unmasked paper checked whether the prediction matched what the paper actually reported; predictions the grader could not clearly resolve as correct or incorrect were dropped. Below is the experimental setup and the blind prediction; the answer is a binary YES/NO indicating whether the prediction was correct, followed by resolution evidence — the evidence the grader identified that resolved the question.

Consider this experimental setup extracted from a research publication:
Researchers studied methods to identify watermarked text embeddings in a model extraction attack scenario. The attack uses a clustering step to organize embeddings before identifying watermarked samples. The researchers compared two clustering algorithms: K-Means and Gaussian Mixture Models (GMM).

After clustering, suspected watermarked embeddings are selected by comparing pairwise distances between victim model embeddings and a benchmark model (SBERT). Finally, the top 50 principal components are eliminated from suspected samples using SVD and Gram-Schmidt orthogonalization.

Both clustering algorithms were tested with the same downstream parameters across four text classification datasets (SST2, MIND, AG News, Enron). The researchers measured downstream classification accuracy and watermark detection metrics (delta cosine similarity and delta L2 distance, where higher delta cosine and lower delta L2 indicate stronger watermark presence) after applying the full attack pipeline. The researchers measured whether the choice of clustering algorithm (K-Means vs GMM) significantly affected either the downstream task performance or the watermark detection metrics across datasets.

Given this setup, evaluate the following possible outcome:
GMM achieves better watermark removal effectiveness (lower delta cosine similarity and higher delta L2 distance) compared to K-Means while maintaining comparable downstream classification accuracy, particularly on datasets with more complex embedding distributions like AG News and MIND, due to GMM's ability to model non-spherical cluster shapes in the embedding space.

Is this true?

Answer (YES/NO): NO